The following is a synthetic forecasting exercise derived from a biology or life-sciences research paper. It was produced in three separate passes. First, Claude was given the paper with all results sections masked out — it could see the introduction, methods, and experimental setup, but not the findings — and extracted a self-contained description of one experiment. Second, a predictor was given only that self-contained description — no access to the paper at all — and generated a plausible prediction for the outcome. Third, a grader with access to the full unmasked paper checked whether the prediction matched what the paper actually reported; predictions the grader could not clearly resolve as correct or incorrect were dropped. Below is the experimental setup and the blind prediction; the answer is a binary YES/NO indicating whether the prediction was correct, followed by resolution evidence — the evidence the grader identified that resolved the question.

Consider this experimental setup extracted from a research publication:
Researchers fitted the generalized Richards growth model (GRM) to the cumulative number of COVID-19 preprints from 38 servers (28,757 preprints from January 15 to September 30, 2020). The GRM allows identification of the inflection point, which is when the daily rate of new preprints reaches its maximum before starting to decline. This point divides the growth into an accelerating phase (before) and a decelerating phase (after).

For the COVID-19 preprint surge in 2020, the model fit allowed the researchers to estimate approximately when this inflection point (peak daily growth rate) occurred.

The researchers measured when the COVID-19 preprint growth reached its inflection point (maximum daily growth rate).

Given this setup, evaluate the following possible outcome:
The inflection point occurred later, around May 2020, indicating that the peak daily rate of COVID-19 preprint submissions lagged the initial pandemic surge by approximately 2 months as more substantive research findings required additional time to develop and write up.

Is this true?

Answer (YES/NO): YES